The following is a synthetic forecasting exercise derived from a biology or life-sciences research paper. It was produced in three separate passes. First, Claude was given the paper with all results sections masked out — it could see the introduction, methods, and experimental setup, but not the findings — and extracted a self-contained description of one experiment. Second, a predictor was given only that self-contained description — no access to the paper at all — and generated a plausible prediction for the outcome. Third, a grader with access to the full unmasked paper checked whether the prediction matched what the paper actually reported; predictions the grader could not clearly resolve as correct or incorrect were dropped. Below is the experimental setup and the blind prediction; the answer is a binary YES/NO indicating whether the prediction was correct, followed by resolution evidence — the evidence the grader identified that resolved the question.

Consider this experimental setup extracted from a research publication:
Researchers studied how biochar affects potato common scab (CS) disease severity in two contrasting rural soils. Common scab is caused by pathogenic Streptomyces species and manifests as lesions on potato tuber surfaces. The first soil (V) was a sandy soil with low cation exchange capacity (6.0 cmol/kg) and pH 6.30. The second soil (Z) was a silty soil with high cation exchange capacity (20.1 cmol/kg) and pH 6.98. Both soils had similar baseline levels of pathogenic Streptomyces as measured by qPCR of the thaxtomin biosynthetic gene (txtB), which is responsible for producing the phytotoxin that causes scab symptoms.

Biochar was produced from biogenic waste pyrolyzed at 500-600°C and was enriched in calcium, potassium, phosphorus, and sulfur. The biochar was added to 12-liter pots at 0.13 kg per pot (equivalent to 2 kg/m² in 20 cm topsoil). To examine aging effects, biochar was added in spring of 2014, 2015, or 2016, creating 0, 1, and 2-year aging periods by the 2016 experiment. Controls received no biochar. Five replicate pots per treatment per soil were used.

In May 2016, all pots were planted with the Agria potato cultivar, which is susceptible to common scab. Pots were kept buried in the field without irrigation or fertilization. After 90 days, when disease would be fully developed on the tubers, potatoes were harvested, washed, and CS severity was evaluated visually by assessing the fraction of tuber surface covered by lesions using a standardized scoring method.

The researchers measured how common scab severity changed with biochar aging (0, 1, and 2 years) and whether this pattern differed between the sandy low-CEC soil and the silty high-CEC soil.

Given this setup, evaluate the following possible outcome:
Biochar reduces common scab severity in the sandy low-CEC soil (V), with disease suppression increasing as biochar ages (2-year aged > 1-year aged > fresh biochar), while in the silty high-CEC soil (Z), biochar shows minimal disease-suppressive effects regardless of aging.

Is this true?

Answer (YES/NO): NO